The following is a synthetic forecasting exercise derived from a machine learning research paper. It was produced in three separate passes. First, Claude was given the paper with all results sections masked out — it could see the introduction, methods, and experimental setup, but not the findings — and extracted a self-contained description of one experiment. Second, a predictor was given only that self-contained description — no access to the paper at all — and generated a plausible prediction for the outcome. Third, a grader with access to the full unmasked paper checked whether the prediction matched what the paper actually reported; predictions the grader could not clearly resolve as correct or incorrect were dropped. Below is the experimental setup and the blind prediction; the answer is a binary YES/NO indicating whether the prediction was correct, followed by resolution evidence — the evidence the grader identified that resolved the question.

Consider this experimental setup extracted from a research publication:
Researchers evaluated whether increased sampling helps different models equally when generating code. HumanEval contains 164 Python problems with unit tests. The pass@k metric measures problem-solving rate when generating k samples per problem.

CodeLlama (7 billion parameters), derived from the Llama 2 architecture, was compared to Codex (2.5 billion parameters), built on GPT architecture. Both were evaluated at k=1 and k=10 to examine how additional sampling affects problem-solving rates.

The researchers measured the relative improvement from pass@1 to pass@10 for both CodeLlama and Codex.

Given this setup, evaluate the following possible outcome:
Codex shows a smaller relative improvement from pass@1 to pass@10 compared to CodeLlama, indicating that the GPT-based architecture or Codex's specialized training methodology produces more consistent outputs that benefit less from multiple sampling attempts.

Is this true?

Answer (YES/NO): NO